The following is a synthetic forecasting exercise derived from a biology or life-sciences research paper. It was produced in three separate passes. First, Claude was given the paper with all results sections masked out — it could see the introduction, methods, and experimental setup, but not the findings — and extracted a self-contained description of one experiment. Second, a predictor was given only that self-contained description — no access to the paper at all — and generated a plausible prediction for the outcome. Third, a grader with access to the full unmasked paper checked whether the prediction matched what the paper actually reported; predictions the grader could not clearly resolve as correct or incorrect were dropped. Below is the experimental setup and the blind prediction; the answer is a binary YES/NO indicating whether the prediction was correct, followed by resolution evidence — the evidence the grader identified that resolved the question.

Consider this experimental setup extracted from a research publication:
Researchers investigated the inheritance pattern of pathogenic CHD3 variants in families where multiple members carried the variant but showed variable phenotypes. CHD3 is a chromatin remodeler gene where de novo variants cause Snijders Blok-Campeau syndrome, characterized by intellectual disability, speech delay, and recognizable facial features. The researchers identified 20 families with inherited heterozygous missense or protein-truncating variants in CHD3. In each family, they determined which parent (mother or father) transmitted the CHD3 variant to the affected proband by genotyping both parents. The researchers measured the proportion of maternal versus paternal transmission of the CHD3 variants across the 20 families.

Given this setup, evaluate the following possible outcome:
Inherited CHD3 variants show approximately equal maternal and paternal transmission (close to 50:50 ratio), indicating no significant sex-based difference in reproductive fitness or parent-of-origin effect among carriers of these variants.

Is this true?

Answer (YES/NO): NO